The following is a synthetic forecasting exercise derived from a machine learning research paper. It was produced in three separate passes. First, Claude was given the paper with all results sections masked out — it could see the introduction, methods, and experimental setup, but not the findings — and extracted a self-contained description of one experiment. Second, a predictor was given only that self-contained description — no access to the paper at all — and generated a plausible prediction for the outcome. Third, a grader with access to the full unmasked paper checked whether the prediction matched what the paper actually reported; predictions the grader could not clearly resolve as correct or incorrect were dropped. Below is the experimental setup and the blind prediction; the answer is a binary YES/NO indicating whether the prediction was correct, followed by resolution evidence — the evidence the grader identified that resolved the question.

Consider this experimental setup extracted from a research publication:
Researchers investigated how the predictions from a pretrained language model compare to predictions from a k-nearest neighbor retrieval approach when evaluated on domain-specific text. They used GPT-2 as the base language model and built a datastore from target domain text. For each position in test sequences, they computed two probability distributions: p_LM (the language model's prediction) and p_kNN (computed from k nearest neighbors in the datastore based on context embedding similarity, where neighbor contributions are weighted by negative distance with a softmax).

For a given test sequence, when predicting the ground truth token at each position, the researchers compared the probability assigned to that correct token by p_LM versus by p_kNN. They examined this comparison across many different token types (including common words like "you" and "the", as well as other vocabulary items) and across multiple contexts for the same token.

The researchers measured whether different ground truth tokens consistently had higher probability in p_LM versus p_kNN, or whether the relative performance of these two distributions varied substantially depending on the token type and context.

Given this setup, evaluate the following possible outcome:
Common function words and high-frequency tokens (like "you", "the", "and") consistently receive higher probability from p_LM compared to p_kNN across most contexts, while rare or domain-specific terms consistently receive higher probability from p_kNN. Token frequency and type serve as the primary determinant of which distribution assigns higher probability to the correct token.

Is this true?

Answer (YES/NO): NO